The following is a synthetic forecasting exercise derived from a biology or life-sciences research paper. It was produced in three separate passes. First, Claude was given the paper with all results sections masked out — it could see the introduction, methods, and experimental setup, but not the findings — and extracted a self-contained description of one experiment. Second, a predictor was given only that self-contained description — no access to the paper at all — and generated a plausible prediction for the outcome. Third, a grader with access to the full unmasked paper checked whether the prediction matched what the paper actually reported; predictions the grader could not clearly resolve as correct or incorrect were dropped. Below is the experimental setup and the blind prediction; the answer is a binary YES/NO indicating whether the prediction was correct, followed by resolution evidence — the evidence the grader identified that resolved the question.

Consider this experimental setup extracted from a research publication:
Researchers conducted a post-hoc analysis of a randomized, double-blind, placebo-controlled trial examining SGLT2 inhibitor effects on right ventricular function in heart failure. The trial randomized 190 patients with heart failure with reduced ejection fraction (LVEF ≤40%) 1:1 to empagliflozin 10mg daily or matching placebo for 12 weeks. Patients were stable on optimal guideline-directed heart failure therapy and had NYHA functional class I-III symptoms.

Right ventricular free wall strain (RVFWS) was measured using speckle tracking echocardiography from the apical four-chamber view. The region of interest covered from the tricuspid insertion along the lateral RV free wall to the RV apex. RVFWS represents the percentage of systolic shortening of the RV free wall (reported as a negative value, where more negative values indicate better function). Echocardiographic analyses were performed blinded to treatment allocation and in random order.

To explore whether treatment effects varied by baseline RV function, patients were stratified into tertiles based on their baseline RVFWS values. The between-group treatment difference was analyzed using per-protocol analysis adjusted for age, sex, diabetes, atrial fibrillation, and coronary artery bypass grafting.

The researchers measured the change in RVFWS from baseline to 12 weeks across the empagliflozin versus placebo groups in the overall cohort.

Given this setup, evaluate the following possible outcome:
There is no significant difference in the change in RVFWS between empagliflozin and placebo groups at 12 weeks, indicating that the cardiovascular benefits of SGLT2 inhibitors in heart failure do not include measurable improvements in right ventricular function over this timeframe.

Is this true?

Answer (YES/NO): NO